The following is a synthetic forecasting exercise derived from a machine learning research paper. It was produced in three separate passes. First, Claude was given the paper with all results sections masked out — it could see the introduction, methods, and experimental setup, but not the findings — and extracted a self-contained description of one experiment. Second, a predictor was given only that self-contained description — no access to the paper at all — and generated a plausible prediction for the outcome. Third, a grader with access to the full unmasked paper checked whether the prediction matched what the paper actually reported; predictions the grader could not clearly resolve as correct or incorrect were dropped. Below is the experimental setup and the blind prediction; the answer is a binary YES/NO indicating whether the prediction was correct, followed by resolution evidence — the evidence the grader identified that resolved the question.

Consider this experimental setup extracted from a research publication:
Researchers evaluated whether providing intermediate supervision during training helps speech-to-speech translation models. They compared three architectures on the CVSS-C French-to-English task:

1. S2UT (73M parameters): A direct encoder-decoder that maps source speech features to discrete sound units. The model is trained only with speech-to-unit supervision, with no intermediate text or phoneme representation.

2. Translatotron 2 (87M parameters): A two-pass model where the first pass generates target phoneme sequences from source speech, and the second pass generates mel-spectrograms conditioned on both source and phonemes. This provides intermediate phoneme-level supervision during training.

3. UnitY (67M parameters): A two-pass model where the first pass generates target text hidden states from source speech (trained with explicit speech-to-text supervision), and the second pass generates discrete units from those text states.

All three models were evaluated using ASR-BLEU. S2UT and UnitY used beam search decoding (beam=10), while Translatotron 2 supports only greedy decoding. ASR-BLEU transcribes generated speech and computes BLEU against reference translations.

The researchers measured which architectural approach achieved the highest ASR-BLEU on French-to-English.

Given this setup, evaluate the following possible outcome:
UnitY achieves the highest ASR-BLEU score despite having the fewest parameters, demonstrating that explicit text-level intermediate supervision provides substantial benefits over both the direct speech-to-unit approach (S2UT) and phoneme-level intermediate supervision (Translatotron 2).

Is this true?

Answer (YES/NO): YES